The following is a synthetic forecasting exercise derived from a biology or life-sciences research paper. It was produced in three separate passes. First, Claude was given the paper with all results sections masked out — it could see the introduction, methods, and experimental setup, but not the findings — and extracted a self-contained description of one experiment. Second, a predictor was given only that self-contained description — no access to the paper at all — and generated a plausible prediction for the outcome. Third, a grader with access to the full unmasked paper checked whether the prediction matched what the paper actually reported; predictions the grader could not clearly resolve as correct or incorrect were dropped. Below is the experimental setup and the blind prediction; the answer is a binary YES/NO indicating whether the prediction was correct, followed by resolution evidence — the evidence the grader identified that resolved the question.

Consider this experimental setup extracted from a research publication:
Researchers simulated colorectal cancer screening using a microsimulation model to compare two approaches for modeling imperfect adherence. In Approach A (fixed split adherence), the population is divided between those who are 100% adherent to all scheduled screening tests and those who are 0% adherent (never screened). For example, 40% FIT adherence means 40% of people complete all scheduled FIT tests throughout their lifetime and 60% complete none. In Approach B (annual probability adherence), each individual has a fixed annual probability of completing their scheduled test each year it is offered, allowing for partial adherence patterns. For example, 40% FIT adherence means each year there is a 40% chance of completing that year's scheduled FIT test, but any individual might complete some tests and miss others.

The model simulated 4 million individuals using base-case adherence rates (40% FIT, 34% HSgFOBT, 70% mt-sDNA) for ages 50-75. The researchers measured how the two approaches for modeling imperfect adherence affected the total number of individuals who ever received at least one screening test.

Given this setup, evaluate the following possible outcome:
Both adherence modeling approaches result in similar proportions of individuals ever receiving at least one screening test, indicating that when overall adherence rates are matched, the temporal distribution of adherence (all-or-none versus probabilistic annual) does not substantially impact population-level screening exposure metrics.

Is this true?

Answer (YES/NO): NO